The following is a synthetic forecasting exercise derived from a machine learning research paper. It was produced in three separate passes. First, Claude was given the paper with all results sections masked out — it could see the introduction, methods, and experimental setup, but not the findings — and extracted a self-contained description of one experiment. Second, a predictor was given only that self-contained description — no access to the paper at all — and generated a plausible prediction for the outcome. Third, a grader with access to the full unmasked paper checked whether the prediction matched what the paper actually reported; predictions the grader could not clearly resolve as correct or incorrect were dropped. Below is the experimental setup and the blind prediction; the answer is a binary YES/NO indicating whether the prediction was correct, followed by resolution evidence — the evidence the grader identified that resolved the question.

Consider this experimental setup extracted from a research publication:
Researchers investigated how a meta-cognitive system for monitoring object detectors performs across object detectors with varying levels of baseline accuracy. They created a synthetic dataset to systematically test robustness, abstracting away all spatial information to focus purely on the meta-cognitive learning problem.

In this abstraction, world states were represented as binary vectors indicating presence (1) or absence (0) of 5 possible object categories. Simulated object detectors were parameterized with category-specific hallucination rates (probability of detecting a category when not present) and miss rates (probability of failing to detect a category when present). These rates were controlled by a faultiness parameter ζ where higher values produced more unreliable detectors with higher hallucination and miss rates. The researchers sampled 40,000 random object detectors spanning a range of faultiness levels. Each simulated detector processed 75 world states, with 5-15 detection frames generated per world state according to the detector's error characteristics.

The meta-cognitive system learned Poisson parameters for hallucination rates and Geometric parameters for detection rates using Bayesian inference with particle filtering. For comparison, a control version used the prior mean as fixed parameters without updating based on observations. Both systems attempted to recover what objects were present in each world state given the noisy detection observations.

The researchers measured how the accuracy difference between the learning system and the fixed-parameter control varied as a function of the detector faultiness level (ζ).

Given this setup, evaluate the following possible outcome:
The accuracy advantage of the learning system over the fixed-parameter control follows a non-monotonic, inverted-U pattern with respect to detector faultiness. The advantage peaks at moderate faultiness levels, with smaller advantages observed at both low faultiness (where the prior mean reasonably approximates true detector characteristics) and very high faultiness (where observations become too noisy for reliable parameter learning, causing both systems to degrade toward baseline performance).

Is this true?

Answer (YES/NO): NO